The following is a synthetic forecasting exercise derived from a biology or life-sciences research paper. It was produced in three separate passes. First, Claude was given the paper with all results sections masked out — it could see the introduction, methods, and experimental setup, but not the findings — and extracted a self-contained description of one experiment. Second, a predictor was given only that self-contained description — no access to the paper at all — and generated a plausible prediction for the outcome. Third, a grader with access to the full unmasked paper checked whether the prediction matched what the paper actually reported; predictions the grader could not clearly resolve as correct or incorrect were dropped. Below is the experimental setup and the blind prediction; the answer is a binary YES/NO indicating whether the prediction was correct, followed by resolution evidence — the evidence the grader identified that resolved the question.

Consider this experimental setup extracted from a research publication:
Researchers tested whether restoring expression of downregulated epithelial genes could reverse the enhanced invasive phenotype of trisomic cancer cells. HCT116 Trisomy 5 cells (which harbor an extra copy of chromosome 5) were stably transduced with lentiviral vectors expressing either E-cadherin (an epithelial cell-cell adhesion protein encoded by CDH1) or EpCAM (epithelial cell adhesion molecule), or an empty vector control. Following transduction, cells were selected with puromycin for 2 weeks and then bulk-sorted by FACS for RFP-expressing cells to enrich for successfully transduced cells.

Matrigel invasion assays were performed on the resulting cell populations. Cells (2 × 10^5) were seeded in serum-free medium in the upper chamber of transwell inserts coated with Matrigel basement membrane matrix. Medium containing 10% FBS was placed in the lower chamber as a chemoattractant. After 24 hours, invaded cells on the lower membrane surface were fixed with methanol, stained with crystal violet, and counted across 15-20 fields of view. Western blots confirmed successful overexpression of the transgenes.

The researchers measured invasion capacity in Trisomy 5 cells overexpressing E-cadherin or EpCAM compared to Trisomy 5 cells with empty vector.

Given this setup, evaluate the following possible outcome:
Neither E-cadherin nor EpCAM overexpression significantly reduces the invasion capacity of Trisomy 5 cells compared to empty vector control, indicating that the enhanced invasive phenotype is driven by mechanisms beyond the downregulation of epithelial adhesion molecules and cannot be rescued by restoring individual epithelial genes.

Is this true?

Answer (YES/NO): NO